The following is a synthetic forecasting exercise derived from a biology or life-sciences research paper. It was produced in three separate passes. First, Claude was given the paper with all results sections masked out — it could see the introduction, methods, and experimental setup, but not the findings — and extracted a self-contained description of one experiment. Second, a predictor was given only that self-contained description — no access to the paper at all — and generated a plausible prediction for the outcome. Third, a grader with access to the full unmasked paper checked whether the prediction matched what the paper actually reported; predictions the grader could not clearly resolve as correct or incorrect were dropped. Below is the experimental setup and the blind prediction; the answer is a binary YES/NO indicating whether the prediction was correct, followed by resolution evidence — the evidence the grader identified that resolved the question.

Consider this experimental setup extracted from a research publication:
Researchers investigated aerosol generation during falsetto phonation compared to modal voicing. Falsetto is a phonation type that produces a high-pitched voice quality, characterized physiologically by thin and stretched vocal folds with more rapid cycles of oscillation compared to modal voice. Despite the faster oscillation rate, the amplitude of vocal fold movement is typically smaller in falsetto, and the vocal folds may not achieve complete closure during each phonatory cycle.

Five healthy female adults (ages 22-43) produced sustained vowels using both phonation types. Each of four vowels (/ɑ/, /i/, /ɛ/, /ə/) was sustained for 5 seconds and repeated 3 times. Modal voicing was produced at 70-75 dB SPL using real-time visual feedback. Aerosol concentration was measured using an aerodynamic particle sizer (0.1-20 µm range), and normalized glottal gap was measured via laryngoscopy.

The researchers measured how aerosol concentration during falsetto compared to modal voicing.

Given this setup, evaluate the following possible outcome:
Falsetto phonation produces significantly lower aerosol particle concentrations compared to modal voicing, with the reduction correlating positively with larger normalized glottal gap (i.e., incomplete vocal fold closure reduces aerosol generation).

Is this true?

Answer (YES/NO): NO